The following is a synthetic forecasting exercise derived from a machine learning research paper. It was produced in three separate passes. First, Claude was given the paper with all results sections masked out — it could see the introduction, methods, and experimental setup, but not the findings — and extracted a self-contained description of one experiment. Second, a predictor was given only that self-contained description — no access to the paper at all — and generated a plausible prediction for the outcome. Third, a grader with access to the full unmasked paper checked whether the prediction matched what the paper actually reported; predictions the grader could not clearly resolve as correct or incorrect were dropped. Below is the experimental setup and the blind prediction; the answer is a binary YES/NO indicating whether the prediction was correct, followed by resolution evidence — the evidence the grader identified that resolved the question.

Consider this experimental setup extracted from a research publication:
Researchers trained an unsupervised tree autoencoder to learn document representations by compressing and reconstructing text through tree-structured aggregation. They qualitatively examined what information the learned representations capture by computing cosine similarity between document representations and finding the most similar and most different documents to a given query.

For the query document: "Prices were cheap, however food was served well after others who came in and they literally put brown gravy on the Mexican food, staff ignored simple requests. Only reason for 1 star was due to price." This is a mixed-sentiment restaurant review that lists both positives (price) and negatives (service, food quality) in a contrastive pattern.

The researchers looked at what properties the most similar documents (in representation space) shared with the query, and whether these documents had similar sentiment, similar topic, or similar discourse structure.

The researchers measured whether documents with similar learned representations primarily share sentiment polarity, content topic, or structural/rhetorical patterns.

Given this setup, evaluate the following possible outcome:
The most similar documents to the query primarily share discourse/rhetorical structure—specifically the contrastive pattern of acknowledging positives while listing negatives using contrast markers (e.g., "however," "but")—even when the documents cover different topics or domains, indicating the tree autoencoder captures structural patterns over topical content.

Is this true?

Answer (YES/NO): YES